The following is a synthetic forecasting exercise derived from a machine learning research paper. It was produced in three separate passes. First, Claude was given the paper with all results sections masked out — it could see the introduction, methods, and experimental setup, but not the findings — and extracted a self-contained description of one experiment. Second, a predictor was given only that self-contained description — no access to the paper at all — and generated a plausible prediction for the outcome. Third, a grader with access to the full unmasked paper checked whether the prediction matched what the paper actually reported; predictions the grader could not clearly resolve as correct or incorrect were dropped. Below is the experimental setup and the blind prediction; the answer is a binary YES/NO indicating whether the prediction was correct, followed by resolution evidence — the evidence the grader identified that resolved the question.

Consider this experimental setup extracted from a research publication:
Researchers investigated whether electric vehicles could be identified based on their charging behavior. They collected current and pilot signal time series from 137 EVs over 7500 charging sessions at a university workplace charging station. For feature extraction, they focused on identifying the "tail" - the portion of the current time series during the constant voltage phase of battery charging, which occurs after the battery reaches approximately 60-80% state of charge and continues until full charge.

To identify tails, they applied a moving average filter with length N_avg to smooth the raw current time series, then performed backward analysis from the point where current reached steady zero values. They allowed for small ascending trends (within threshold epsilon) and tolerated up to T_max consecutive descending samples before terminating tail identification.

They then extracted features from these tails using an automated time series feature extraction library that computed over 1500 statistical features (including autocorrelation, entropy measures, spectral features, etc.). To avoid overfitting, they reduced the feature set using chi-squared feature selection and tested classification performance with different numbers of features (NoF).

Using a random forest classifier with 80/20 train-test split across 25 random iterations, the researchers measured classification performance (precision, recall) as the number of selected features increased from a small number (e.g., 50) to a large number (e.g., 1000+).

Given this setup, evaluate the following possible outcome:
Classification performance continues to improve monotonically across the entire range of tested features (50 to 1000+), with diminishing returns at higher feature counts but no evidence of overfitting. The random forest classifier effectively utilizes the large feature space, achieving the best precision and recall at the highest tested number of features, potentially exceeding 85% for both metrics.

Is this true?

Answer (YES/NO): NO